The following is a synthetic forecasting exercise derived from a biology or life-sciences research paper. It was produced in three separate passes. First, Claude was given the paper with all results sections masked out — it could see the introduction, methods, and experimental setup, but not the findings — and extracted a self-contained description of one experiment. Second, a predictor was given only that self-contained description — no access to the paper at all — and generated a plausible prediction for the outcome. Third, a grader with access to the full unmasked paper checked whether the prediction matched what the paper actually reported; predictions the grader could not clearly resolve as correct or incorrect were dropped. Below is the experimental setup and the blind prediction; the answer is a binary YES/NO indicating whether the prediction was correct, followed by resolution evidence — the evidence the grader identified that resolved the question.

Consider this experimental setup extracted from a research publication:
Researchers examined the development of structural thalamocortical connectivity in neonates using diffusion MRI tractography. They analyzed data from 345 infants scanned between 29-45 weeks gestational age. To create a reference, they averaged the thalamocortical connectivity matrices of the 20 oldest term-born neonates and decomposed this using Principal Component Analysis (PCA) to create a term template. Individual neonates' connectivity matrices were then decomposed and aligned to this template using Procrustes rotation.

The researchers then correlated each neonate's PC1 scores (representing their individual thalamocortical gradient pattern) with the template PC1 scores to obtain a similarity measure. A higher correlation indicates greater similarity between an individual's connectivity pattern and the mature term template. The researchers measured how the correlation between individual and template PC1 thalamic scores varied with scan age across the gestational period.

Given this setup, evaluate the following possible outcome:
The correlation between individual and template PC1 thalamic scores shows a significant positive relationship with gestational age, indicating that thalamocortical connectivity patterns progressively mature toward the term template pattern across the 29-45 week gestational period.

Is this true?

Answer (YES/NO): YES